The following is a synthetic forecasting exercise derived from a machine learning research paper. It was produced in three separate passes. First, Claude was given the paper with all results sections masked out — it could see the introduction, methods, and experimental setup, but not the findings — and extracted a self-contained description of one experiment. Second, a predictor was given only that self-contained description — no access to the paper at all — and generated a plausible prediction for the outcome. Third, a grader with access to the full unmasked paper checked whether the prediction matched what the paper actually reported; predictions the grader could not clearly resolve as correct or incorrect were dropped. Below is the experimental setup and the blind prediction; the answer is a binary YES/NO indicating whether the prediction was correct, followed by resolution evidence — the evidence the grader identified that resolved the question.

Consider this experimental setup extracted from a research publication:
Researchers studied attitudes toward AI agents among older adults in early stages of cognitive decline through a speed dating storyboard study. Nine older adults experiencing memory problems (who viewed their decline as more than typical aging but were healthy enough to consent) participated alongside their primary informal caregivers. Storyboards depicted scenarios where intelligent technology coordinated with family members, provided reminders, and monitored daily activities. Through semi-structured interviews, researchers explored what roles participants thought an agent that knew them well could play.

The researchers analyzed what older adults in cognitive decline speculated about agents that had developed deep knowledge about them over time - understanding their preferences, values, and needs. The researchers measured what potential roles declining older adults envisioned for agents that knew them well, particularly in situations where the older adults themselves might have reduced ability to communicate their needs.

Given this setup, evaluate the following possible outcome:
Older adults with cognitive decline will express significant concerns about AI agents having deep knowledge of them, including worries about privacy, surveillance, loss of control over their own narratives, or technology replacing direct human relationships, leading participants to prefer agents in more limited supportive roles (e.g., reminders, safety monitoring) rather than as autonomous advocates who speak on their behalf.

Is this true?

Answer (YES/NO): NO